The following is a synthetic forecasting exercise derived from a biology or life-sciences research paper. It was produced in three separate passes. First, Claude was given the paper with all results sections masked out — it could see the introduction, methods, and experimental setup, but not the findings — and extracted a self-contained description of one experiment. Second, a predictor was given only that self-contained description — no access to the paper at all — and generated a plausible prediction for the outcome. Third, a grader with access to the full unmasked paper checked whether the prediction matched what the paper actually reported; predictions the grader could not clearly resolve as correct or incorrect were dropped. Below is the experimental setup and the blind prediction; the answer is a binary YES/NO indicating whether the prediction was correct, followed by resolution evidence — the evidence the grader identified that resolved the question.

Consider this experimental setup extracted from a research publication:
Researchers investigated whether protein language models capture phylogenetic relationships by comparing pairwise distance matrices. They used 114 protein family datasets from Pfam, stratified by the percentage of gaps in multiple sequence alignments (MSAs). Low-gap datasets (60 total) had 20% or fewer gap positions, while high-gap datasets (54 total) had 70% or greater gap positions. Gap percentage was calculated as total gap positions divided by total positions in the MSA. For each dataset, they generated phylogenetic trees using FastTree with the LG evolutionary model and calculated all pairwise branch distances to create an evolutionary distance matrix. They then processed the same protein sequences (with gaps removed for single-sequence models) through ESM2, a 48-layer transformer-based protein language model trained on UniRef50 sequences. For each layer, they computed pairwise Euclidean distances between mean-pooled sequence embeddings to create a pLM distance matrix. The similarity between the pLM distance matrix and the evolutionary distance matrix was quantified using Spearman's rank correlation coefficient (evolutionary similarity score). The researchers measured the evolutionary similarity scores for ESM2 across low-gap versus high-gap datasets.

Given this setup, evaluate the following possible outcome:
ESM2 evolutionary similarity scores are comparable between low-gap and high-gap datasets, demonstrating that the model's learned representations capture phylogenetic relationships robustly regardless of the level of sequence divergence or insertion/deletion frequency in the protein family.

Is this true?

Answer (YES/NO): NO